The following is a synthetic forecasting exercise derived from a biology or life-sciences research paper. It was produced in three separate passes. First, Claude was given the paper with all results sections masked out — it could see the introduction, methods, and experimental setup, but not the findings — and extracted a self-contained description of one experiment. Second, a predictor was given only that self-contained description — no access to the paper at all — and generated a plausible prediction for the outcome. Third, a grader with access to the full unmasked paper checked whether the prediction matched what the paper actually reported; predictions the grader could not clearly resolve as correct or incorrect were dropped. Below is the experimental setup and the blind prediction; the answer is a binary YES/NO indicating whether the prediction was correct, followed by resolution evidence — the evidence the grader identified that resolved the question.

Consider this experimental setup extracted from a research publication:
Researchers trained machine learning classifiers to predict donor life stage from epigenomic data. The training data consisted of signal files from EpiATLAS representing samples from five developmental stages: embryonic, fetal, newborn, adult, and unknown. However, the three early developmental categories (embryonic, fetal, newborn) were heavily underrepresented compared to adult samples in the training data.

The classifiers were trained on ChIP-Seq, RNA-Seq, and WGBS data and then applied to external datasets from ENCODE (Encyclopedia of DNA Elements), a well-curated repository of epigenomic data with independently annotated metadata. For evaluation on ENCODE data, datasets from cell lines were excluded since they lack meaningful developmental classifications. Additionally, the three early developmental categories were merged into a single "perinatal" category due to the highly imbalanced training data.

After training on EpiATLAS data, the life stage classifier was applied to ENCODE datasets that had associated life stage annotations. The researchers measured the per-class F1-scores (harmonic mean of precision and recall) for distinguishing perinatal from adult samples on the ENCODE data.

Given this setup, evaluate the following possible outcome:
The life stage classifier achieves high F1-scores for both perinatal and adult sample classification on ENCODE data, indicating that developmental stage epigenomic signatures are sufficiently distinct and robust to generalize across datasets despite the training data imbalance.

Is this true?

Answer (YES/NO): NO